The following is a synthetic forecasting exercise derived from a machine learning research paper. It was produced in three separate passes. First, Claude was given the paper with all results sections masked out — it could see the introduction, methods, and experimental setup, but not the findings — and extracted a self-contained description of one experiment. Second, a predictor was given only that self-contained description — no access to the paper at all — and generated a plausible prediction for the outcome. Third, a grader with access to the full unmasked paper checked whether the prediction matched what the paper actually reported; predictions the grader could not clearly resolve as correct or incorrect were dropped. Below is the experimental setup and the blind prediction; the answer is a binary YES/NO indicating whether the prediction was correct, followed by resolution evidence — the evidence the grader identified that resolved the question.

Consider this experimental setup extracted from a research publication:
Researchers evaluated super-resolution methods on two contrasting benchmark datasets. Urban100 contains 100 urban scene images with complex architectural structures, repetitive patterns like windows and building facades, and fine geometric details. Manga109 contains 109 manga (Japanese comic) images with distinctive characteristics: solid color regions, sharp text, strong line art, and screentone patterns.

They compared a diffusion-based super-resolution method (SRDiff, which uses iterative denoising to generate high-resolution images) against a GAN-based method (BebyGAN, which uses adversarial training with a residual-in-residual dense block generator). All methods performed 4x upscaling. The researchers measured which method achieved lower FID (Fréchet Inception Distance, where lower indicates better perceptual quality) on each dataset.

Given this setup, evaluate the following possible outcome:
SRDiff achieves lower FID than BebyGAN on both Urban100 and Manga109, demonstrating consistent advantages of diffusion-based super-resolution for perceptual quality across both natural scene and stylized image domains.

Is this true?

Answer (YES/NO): NO